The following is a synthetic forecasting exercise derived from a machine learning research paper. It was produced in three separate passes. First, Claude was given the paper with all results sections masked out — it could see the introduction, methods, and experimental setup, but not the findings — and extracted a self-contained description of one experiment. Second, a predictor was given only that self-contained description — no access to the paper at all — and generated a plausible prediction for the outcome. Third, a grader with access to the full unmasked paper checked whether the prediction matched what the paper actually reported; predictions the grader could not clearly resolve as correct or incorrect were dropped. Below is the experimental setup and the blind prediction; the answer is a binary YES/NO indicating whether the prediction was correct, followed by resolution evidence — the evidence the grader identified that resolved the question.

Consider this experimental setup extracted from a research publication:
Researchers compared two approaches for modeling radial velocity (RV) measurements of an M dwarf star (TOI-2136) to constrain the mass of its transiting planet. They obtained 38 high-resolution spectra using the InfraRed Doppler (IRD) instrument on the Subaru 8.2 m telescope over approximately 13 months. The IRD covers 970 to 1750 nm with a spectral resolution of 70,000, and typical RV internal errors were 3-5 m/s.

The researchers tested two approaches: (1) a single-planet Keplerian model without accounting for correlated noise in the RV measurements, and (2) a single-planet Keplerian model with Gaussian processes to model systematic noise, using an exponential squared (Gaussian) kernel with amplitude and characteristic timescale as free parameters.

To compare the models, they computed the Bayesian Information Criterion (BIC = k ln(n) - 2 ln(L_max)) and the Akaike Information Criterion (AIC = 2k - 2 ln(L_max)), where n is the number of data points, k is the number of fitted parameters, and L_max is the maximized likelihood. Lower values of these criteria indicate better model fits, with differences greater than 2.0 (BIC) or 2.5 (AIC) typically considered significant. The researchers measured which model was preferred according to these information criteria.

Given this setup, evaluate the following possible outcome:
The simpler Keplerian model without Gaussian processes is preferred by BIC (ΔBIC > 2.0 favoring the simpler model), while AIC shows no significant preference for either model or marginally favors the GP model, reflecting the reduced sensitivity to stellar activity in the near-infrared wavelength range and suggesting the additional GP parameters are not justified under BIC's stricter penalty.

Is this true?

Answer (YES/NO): NO